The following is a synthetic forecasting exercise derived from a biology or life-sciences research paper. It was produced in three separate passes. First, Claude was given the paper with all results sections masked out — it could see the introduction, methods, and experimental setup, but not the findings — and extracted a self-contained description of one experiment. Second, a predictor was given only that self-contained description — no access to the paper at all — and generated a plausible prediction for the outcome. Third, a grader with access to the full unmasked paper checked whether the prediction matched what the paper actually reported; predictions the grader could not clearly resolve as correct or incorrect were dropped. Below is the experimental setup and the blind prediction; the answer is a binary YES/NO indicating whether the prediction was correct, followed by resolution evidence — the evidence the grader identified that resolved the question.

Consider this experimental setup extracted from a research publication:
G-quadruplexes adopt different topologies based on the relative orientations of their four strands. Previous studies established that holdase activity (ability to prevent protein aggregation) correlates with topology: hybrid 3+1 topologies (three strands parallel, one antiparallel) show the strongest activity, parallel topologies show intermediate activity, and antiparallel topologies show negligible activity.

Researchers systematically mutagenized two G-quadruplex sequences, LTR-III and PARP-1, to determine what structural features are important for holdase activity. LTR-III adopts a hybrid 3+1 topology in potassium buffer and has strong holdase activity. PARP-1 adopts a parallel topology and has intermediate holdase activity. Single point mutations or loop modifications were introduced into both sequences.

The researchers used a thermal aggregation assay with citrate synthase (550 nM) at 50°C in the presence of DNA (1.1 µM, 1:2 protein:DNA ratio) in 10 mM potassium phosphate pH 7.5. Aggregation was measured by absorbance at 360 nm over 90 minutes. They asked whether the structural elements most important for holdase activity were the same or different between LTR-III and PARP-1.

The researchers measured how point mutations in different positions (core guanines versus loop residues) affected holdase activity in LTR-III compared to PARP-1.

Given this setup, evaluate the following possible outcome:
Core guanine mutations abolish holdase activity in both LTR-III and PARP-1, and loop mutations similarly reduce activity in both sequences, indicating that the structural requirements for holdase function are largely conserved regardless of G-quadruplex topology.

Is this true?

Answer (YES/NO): NO